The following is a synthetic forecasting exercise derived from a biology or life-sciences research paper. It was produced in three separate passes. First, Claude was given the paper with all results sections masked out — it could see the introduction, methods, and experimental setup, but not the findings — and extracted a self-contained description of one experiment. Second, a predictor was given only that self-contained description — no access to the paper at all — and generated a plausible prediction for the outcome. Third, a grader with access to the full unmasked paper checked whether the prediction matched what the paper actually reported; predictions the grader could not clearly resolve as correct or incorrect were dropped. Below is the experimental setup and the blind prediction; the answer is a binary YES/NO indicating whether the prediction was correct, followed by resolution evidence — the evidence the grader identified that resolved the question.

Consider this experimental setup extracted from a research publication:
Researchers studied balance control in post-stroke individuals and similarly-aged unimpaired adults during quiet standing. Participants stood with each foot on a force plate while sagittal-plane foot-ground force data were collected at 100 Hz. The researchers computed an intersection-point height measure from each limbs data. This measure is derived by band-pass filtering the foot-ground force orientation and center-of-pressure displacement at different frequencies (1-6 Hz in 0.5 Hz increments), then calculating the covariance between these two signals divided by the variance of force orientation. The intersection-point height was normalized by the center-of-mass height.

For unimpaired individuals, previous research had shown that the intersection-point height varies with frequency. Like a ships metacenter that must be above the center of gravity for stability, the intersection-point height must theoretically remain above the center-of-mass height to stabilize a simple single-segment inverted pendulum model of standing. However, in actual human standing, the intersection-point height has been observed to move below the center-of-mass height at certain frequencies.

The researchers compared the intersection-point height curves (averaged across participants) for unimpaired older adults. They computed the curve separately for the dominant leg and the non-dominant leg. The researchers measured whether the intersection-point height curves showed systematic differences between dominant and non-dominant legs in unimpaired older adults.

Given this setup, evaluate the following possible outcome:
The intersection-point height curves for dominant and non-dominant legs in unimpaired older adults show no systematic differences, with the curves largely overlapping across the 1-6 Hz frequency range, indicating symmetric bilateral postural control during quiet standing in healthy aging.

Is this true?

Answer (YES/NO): YES